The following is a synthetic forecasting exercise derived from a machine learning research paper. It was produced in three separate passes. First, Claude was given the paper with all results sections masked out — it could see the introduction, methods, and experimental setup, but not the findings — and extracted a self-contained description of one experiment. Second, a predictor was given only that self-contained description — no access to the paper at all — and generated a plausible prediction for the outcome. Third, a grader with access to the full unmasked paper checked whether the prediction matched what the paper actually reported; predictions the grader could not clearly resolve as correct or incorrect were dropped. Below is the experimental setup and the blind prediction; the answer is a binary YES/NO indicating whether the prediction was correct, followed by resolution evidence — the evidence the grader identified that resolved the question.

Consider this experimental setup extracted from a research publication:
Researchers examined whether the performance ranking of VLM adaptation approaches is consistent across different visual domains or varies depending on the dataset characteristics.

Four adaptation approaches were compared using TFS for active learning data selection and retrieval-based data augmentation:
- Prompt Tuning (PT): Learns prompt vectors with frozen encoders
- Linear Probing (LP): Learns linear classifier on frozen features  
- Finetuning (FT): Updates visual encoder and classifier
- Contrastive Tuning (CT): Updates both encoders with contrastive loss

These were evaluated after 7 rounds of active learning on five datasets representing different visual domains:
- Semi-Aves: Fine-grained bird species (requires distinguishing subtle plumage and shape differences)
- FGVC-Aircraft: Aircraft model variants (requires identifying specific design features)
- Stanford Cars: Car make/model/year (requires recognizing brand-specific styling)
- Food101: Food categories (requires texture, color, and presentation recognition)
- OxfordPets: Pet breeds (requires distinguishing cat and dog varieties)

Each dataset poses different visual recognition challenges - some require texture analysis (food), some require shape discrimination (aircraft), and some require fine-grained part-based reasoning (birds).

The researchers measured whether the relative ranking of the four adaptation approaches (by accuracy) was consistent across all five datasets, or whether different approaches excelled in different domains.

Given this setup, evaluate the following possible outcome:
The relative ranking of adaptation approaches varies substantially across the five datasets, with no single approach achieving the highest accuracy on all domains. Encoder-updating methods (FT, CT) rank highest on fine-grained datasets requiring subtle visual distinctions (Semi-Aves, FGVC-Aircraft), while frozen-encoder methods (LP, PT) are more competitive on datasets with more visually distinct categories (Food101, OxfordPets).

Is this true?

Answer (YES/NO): YES